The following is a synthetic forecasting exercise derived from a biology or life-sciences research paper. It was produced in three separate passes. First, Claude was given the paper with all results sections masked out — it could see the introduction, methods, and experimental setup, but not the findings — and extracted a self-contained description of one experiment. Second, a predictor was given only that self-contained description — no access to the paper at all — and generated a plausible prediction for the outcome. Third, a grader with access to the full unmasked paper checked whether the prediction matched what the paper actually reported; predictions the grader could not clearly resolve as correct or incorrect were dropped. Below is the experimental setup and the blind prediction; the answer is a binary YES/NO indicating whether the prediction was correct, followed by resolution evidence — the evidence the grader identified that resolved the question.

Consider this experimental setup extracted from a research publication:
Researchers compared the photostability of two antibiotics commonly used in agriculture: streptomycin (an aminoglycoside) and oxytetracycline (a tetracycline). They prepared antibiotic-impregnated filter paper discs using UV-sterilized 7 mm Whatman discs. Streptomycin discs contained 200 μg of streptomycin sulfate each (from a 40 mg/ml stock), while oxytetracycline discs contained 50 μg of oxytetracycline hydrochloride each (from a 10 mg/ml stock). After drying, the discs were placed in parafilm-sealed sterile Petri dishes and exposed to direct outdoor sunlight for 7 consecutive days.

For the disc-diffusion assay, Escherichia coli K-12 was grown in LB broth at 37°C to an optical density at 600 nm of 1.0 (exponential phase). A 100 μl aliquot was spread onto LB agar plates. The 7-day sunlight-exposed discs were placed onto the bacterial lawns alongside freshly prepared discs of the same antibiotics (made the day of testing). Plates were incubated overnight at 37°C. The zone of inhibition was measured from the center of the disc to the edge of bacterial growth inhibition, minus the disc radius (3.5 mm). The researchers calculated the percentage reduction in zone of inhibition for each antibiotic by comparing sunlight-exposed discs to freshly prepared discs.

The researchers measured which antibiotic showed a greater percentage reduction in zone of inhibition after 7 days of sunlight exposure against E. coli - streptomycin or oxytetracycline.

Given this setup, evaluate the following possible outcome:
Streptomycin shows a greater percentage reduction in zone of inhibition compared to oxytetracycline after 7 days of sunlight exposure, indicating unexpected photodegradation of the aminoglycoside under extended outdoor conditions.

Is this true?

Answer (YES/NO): NO